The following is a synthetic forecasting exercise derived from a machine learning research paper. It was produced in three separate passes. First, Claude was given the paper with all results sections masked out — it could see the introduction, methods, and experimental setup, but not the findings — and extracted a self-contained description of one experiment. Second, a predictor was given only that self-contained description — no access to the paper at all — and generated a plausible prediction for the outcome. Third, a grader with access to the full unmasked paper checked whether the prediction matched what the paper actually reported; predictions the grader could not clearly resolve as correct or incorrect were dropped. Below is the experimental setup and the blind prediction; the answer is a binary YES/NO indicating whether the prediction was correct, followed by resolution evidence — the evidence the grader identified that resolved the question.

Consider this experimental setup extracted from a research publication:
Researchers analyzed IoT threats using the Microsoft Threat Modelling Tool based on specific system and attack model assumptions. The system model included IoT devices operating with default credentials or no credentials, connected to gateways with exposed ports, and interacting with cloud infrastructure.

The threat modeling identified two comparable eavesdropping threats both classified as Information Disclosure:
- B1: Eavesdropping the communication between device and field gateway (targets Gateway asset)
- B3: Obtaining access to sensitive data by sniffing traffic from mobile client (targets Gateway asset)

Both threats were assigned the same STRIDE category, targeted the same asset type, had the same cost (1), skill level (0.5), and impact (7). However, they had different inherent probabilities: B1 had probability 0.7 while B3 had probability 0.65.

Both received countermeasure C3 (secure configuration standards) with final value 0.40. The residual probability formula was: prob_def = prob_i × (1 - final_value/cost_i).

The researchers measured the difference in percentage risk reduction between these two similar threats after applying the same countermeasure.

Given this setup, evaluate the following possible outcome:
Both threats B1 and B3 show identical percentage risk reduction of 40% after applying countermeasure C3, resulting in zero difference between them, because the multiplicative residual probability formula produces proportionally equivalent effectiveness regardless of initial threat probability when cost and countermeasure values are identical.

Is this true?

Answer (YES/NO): YES